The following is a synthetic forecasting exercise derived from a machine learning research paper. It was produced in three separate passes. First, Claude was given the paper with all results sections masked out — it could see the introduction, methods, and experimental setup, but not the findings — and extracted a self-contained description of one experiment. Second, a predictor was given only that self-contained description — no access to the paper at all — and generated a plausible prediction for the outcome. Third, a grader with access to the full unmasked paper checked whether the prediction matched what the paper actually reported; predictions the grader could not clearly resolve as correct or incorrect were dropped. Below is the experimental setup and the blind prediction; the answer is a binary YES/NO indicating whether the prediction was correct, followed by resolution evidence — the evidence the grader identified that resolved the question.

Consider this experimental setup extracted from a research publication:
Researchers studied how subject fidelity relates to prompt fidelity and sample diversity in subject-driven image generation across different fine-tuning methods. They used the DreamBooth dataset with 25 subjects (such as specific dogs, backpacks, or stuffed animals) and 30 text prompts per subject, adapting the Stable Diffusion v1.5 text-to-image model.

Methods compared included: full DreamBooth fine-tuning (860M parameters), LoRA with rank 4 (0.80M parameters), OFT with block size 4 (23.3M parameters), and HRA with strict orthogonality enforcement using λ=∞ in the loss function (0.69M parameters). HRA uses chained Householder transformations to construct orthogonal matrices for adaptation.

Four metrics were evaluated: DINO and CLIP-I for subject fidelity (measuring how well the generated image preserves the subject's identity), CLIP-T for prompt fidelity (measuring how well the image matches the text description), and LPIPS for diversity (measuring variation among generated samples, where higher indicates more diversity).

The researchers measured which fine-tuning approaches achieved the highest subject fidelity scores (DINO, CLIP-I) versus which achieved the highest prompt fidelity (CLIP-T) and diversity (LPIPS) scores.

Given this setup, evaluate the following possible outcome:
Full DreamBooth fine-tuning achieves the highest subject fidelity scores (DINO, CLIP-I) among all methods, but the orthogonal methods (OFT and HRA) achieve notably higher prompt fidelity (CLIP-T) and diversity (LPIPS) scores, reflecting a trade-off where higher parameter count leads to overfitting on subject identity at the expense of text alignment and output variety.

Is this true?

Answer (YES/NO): NO